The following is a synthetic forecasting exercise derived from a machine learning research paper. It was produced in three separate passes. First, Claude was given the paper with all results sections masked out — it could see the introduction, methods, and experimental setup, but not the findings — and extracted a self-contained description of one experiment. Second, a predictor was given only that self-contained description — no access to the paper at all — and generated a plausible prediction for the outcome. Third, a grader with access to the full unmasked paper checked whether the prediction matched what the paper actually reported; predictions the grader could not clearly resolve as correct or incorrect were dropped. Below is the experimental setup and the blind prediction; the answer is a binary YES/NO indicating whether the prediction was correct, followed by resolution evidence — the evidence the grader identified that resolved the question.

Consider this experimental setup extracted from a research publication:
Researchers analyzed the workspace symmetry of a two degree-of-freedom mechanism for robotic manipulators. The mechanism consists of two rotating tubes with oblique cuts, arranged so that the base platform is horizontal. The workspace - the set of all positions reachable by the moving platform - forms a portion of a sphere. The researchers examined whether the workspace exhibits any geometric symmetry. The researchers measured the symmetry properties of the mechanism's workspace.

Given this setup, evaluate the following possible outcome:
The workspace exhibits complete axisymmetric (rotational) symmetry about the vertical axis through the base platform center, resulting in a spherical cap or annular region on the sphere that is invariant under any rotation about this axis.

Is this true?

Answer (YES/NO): YES